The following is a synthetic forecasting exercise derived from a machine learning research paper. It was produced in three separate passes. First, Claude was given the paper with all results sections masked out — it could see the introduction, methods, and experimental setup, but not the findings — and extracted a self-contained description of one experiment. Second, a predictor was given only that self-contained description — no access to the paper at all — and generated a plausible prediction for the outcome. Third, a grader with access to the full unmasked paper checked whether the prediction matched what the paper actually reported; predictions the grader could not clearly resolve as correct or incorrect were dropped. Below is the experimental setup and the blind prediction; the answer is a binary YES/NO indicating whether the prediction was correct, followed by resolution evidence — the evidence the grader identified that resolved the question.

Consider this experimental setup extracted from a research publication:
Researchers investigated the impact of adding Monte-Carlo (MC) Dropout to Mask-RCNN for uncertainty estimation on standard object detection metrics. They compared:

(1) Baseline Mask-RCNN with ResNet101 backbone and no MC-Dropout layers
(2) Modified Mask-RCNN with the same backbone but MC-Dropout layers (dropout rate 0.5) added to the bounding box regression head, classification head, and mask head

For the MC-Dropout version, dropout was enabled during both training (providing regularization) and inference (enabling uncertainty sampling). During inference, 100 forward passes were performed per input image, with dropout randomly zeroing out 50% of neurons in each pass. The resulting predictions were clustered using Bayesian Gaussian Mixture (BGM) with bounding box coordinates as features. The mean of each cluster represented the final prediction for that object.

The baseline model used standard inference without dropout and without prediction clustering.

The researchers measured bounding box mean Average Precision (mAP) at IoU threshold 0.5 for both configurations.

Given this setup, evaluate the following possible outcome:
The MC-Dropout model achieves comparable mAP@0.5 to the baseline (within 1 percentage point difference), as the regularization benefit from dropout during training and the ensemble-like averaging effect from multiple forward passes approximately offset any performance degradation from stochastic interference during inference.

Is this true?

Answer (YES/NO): NO